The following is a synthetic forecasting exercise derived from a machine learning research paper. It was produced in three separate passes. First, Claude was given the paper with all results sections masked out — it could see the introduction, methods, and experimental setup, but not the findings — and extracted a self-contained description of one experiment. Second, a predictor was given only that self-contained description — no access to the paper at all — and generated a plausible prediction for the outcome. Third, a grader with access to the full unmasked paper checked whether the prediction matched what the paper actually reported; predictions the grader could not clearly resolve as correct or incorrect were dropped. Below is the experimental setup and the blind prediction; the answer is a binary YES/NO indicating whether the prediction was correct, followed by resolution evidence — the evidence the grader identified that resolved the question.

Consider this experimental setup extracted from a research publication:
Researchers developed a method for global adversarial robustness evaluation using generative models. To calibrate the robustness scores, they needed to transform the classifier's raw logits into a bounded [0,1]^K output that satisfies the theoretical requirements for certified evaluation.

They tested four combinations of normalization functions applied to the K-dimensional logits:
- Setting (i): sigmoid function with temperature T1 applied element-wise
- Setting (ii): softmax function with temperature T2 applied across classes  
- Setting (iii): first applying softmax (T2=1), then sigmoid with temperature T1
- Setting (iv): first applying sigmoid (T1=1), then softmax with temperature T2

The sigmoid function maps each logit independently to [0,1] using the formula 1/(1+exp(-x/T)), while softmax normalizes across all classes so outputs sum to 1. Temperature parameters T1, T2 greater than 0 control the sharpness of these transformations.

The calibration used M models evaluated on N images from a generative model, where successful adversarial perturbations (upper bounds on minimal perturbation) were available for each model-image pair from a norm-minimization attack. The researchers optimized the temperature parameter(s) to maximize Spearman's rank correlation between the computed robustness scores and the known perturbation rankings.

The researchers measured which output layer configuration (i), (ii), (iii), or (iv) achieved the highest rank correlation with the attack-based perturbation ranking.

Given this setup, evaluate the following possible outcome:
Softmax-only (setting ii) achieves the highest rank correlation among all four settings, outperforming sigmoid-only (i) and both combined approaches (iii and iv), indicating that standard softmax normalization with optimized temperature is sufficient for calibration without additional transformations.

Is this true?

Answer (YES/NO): NO